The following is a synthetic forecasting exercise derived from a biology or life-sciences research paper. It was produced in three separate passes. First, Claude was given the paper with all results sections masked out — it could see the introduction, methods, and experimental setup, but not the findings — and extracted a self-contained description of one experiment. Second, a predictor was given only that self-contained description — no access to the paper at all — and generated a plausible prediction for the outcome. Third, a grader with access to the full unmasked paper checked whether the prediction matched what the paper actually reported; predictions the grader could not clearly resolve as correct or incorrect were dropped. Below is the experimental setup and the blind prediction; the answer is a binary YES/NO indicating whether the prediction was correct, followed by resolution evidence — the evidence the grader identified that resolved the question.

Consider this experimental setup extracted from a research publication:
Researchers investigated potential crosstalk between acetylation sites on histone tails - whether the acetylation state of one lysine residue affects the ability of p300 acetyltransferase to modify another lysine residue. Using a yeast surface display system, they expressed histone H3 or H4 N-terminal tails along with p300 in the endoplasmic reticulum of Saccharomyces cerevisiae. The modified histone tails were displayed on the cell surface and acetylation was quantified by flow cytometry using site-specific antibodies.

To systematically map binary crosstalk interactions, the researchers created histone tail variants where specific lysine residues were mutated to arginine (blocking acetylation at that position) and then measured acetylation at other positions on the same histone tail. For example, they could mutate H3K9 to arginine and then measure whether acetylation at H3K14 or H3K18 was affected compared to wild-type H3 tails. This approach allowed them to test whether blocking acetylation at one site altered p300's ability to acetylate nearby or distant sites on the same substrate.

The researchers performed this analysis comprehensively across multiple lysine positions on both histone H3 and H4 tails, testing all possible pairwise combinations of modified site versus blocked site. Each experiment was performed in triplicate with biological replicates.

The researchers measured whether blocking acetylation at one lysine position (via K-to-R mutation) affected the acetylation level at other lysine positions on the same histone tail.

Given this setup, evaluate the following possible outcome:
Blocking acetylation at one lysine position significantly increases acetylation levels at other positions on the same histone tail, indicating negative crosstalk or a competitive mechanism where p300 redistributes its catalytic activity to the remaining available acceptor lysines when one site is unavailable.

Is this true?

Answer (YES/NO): NO